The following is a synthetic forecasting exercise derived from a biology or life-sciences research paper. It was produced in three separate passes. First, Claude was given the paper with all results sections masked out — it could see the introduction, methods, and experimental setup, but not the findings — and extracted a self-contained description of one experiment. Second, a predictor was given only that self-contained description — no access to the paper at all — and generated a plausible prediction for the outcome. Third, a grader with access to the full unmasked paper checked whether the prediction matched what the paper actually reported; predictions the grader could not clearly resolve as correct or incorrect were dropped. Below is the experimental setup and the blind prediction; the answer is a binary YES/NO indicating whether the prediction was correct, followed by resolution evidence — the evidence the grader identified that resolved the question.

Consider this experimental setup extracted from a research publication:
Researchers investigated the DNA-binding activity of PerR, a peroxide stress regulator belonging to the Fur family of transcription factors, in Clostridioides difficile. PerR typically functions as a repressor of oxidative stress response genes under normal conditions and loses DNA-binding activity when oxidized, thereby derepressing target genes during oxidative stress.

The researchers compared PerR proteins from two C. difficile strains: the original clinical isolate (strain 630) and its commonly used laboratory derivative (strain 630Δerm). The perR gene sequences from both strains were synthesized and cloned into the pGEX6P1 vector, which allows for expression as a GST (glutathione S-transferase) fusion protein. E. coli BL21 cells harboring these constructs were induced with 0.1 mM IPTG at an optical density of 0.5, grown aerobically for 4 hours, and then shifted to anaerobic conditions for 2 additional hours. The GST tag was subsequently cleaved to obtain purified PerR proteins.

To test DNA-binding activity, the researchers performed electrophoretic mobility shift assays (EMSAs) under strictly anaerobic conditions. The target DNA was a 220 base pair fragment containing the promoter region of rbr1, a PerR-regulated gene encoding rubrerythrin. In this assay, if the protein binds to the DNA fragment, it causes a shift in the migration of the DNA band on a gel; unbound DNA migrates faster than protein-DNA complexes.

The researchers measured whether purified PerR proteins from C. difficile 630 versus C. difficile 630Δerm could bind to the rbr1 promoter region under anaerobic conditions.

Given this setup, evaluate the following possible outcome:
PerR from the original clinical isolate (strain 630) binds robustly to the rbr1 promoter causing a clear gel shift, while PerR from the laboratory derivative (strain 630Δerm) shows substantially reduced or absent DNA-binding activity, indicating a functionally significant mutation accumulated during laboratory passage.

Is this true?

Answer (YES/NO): YES